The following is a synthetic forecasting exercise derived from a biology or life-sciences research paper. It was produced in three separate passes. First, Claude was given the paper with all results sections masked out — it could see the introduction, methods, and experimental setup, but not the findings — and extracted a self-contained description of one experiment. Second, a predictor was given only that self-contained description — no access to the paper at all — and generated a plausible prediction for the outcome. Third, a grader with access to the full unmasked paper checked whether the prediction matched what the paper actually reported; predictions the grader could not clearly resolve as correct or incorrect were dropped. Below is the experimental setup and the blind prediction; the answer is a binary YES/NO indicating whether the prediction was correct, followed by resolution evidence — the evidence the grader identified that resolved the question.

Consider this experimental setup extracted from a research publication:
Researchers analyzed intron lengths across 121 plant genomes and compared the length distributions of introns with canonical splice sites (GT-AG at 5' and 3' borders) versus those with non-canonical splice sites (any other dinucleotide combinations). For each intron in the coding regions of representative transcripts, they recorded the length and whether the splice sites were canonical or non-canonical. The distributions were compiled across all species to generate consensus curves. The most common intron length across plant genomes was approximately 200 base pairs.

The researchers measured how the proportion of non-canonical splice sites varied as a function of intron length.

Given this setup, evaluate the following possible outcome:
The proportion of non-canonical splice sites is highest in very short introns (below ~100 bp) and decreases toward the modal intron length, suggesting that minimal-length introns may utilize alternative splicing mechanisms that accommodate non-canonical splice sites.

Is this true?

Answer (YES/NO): NO